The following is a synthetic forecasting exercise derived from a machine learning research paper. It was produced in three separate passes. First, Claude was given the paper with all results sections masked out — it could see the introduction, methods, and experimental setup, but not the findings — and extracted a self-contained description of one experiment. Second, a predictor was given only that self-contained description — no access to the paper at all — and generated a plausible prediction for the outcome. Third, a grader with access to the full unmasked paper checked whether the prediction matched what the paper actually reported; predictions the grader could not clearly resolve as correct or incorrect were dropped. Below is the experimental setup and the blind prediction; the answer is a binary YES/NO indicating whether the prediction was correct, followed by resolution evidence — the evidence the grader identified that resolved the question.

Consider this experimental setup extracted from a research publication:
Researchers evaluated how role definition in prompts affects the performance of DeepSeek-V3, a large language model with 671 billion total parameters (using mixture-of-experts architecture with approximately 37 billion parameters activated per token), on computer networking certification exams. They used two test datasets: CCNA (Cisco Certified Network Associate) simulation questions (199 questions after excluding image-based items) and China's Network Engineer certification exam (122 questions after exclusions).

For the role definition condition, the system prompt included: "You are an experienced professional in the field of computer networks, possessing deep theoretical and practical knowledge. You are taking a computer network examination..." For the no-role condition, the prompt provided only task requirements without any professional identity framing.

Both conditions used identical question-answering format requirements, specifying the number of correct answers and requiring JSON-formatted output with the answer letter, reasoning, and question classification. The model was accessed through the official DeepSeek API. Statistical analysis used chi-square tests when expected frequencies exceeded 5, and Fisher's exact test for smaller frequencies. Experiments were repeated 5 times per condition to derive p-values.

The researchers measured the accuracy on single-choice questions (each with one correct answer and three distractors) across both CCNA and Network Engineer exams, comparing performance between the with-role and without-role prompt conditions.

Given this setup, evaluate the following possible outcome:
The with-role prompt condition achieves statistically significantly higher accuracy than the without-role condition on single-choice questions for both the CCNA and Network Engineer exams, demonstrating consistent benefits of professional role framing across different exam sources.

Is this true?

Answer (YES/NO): NO